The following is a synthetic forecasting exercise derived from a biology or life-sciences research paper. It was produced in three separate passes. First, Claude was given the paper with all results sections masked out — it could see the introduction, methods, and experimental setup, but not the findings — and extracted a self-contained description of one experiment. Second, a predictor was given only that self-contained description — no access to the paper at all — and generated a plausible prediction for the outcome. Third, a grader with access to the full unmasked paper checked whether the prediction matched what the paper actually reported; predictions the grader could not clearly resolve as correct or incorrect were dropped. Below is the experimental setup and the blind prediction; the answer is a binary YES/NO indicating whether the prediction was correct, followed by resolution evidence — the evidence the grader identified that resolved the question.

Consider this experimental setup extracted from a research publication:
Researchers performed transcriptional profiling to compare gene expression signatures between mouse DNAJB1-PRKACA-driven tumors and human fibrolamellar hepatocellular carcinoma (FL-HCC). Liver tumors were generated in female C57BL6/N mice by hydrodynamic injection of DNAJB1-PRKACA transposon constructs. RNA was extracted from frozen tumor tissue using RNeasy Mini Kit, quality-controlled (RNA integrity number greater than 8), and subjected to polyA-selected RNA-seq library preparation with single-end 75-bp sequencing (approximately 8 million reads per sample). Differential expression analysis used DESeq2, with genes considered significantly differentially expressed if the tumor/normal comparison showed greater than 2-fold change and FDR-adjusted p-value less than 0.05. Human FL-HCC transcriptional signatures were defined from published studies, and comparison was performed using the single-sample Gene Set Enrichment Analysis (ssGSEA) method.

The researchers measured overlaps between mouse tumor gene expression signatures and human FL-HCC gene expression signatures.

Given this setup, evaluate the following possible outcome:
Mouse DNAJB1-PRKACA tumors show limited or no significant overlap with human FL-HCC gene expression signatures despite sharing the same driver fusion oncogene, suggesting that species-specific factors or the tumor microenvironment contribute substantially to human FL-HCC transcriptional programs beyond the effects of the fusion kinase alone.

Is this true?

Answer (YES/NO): NO